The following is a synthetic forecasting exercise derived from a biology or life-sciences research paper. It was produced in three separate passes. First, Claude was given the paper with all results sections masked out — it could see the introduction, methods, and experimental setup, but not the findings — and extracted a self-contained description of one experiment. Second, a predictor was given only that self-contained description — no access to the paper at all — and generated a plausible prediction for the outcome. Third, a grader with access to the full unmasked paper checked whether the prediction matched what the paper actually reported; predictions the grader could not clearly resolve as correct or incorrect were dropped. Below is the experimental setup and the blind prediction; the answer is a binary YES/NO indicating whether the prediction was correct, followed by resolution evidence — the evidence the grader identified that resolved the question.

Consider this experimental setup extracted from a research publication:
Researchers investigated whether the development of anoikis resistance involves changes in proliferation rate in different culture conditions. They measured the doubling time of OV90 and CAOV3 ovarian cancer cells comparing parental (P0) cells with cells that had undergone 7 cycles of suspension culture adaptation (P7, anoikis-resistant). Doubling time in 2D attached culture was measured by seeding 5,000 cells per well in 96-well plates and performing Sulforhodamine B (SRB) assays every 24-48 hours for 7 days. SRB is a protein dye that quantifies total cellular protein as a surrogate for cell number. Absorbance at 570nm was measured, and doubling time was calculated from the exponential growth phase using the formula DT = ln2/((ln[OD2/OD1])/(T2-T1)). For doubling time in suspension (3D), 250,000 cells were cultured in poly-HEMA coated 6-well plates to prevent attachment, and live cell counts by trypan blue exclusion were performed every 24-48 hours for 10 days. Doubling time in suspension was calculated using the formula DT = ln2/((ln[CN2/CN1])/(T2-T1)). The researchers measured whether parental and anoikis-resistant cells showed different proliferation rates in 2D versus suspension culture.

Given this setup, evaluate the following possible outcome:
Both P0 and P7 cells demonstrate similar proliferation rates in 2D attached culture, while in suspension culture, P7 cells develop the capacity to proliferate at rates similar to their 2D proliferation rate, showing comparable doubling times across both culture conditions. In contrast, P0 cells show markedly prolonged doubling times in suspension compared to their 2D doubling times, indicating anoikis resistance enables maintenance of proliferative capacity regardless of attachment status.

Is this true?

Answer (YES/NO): NO